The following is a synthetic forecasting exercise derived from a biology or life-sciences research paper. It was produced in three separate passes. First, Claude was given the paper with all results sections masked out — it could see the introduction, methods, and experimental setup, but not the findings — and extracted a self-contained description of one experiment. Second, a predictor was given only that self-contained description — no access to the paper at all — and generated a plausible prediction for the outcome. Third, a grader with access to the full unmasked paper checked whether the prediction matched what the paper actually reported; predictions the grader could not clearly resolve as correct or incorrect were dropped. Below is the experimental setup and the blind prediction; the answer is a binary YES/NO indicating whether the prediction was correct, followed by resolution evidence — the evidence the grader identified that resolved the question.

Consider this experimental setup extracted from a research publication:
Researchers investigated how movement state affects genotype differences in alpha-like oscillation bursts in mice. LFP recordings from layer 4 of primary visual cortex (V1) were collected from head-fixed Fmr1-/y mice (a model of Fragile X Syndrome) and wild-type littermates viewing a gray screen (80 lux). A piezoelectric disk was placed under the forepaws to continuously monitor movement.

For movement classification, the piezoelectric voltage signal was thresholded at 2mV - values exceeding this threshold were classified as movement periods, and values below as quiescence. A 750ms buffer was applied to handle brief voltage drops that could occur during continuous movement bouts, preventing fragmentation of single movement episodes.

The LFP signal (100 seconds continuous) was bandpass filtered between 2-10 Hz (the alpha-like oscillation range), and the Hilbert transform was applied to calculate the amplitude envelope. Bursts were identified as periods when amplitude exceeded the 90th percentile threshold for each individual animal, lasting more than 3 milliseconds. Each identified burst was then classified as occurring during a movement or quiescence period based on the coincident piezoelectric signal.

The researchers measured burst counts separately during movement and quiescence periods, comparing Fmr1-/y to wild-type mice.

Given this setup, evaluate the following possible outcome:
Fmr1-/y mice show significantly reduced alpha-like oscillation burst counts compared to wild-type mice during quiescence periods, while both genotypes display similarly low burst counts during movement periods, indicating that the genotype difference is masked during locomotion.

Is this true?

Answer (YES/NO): NO